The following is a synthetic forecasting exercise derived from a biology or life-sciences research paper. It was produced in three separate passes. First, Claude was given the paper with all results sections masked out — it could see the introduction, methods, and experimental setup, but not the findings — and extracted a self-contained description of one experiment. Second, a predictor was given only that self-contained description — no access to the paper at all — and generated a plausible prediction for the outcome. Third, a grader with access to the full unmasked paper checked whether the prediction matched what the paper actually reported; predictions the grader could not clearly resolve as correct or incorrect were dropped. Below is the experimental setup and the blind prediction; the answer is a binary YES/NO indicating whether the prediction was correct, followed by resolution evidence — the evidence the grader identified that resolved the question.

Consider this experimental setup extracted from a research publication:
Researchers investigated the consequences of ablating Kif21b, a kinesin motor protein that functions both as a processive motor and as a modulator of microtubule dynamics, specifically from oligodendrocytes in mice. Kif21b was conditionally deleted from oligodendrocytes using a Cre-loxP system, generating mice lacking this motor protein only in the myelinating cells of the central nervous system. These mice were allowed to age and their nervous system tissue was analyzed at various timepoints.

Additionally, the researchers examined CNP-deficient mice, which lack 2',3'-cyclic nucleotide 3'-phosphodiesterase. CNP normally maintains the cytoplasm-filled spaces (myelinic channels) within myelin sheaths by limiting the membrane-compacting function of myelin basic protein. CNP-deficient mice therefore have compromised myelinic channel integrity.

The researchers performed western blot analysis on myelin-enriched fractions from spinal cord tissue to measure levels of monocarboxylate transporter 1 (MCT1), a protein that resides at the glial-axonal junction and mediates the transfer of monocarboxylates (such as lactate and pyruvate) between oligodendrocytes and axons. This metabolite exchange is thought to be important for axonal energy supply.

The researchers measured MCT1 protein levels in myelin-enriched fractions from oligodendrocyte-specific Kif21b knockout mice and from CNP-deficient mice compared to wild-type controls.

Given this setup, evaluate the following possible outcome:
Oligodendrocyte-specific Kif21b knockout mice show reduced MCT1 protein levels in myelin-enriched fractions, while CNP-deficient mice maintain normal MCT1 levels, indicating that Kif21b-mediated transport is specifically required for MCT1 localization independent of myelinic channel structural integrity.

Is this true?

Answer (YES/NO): NO